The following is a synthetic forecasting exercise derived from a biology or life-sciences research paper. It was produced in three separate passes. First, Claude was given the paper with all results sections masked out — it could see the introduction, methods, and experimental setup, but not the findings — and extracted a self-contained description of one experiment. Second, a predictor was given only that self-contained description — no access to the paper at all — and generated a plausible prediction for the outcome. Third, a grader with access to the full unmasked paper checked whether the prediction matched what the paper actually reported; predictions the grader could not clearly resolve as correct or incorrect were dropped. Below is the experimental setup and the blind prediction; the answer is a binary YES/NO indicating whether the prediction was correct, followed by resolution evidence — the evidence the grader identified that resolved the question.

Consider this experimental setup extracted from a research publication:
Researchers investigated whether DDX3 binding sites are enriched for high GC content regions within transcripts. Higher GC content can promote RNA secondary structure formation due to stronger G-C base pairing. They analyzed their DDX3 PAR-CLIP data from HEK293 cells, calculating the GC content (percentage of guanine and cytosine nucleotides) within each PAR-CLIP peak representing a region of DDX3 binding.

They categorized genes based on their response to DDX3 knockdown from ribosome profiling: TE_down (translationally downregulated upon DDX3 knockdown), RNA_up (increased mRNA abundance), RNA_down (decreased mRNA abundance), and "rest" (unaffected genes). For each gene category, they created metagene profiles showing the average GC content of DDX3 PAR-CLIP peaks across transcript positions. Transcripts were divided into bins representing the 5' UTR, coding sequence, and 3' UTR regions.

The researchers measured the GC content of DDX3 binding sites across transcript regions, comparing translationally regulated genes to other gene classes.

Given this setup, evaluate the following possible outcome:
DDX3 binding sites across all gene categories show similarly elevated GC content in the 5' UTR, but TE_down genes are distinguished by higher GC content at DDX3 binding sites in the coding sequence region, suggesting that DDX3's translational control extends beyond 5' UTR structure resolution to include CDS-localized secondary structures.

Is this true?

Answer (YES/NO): NO